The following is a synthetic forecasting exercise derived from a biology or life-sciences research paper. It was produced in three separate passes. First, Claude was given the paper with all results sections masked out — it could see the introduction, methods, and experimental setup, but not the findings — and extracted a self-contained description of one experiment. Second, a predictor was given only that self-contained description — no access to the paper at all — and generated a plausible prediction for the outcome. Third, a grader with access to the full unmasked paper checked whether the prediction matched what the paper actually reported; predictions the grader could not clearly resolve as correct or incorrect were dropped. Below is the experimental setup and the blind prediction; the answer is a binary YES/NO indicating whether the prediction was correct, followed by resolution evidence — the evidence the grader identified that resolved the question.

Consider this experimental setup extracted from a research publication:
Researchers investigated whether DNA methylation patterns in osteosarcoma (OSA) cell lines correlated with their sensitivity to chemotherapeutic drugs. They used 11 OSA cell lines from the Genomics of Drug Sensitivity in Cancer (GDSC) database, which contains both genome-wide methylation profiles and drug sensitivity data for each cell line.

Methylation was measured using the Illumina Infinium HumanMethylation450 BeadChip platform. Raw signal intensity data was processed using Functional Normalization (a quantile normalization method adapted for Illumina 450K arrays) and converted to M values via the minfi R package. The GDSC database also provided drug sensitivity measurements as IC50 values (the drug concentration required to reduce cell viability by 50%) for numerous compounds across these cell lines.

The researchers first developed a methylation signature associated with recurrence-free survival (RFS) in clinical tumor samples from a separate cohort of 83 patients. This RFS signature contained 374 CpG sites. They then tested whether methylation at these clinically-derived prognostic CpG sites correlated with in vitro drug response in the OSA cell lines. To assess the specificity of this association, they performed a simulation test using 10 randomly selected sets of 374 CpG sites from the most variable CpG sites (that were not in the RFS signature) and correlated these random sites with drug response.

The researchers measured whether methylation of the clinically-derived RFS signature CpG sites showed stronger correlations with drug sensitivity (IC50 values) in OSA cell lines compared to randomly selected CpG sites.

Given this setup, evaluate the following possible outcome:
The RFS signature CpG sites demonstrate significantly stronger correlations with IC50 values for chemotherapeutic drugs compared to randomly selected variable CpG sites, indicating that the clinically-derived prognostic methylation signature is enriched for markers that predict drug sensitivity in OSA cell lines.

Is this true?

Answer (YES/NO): YES